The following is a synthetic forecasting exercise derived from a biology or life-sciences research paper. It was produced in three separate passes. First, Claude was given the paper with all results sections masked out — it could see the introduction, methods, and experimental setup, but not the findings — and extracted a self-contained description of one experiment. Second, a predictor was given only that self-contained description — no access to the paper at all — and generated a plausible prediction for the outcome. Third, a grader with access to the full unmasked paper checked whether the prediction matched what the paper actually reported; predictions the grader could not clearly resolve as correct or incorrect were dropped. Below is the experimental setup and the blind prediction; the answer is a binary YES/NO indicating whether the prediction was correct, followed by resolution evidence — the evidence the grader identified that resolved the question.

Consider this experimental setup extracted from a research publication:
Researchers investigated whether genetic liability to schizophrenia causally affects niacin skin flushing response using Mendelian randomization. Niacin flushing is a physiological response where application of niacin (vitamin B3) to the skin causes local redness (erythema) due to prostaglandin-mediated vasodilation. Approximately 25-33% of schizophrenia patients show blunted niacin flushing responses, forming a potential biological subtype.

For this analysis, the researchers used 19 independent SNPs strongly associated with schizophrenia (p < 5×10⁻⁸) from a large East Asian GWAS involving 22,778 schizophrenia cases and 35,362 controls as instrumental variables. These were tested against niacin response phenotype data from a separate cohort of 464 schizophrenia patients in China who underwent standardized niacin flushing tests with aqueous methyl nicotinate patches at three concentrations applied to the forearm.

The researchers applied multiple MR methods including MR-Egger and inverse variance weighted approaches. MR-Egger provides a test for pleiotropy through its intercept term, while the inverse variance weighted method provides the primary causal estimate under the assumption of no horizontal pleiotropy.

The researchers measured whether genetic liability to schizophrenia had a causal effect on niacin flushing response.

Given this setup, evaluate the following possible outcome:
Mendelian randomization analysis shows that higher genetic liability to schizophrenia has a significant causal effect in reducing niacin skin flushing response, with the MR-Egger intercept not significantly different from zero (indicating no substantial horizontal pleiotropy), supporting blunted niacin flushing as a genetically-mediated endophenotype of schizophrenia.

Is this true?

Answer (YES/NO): NO